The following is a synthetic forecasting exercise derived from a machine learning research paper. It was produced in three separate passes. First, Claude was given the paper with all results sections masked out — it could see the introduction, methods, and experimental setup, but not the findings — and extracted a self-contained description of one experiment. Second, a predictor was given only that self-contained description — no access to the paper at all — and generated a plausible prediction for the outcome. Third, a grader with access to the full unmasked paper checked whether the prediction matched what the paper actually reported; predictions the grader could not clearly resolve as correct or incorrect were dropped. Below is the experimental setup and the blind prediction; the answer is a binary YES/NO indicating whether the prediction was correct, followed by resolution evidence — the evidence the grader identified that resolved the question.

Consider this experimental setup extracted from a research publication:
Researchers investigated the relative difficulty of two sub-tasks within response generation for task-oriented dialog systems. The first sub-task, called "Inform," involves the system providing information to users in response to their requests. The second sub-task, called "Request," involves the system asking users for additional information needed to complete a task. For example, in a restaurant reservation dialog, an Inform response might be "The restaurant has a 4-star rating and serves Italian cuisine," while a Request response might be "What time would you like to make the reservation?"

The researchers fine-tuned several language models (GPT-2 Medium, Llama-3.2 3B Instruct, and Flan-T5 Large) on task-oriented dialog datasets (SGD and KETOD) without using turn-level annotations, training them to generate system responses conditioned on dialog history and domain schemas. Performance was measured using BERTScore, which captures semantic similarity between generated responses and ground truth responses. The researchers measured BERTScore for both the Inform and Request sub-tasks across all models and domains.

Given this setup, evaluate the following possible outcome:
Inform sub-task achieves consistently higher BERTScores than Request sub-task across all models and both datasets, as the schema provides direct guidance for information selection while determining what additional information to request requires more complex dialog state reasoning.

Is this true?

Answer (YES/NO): YES